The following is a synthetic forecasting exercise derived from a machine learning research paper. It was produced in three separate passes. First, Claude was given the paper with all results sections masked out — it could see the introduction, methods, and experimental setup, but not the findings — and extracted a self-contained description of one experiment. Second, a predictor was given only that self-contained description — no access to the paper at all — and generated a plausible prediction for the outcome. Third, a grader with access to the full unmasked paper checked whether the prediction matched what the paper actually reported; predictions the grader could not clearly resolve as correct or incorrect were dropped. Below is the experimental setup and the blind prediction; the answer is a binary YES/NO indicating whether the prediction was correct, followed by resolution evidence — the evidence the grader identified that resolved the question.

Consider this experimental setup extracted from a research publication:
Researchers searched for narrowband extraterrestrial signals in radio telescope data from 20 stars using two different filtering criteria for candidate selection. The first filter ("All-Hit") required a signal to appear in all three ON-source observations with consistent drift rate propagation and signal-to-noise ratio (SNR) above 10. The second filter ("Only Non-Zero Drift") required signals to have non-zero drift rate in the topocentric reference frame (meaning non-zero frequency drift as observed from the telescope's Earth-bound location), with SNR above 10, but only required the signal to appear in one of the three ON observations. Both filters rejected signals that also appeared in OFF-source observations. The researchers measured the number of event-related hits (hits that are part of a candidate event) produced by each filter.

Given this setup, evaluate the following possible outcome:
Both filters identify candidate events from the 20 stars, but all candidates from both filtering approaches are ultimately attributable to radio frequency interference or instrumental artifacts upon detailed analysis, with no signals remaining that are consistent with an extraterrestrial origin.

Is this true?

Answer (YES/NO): YES